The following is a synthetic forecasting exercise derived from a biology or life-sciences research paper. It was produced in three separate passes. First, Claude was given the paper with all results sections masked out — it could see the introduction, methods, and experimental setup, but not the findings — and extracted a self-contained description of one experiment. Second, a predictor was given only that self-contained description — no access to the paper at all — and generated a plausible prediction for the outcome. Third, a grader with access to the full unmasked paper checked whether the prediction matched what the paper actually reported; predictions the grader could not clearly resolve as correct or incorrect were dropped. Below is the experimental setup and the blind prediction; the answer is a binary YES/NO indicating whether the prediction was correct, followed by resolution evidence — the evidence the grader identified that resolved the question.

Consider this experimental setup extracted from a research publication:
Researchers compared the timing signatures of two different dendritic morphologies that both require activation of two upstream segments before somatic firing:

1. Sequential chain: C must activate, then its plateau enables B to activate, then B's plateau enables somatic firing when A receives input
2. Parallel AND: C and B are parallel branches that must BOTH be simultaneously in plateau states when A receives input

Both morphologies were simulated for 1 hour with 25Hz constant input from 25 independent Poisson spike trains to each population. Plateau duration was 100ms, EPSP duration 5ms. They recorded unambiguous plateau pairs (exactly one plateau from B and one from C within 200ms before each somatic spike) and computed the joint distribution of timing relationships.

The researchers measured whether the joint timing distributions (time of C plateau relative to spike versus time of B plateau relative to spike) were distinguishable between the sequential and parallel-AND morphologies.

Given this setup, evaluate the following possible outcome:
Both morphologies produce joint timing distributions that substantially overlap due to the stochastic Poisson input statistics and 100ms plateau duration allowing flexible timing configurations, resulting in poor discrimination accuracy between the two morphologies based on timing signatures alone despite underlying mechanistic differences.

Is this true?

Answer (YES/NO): NO